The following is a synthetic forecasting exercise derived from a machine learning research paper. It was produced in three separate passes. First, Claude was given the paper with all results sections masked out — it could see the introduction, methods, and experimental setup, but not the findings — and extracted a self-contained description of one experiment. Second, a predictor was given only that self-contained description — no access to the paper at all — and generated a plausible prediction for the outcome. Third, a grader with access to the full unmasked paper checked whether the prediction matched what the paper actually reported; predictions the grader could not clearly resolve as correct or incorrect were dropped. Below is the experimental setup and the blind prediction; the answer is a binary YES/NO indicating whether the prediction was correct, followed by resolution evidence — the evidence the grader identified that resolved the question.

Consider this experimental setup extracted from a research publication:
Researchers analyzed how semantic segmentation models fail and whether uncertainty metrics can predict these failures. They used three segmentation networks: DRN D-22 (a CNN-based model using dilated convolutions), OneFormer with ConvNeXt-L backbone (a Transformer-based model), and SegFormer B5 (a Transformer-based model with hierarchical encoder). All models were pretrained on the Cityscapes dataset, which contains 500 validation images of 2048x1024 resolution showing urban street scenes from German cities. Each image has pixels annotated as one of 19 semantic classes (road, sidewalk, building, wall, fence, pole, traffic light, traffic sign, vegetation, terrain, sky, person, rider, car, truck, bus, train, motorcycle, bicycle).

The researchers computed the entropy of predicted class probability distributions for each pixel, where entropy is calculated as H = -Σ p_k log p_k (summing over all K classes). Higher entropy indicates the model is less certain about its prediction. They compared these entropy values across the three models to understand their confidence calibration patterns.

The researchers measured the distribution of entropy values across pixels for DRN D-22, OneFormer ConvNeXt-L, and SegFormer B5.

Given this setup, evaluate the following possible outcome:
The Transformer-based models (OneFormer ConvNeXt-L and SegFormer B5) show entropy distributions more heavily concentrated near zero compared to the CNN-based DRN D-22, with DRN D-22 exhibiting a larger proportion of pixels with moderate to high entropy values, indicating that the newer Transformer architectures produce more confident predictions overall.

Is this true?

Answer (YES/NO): NO